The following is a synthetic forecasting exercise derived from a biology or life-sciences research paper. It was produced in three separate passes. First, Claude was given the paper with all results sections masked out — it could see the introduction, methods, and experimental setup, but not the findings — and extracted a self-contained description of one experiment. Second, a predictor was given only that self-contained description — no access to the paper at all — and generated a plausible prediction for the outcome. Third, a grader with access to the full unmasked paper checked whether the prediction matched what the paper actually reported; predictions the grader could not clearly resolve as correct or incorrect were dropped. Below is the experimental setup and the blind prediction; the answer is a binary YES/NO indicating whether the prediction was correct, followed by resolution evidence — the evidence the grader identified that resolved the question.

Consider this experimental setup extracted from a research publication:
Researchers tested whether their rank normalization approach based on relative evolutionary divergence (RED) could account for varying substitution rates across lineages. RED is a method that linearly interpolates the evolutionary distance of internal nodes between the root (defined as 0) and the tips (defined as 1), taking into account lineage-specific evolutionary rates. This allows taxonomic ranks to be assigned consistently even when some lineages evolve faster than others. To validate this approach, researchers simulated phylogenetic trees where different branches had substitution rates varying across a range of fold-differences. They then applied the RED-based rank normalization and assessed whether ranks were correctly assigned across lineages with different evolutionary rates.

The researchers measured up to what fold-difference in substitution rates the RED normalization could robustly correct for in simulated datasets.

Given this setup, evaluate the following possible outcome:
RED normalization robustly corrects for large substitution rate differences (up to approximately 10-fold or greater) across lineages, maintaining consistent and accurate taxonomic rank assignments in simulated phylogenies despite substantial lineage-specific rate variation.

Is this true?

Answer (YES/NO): YES